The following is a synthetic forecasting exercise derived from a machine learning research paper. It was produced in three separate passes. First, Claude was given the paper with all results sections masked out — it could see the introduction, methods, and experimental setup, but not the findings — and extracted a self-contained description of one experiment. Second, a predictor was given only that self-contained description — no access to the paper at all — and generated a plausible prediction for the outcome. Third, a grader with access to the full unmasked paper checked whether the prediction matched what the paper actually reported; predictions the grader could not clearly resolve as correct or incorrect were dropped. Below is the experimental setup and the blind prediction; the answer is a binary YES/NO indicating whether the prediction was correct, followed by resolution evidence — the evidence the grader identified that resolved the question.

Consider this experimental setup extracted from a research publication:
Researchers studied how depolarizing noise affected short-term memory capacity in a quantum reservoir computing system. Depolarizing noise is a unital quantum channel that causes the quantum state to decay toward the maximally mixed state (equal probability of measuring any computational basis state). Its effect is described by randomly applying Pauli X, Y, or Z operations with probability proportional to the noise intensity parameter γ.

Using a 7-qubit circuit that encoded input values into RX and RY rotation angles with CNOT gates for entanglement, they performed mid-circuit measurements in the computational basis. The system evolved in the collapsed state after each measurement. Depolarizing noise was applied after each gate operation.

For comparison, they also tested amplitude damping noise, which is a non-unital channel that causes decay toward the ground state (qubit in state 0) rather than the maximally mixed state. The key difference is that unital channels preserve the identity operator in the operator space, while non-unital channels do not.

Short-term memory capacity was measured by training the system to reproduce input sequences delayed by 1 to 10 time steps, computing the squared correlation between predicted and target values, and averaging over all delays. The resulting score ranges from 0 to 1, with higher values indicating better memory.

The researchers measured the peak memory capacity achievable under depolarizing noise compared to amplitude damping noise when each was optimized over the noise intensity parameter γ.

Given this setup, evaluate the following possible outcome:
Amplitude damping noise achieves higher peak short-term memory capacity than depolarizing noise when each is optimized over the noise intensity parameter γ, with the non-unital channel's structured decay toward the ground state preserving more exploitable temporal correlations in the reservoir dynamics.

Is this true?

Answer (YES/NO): YES